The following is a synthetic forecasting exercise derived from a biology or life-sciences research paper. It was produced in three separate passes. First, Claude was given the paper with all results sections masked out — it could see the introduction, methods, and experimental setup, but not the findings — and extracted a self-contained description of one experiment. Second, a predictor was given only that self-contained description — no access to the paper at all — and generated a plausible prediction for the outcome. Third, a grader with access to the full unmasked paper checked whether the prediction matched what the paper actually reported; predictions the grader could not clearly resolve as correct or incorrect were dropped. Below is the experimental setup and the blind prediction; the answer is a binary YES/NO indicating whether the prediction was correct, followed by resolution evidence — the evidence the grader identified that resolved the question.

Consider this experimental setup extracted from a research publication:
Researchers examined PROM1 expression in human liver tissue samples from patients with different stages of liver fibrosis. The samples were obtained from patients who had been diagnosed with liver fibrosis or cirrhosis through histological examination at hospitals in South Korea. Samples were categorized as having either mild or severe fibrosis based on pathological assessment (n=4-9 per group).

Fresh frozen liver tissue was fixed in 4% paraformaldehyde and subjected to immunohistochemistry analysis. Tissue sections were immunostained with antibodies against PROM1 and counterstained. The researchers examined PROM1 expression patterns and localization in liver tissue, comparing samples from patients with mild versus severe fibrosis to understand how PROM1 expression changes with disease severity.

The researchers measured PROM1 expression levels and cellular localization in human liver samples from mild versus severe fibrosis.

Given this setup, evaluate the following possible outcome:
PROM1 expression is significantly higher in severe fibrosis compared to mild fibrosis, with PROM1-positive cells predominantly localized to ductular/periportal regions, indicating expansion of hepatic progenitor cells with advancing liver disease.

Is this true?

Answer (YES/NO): NO